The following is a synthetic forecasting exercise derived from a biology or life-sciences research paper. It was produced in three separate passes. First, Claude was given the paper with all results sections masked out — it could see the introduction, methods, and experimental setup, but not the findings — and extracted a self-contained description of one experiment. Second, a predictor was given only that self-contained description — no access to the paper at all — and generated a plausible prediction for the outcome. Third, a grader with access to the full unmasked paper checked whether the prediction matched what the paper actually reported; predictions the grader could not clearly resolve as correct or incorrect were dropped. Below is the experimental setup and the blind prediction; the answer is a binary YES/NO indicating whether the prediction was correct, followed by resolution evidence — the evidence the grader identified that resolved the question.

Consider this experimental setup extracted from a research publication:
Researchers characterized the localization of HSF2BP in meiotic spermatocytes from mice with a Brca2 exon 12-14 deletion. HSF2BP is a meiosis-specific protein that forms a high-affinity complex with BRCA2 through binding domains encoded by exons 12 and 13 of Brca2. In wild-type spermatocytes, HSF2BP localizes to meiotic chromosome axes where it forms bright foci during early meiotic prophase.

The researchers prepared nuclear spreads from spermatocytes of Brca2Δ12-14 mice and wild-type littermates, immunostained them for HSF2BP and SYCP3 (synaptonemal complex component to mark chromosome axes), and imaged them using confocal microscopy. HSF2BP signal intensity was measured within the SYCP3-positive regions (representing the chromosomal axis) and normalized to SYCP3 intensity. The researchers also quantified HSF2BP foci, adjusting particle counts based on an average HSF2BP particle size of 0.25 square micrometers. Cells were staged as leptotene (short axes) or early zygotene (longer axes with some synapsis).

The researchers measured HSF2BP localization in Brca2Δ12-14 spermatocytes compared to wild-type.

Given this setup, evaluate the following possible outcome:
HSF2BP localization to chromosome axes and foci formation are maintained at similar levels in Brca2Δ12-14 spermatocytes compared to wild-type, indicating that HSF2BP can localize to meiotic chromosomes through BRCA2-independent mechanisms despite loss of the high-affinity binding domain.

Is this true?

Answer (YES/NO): NO